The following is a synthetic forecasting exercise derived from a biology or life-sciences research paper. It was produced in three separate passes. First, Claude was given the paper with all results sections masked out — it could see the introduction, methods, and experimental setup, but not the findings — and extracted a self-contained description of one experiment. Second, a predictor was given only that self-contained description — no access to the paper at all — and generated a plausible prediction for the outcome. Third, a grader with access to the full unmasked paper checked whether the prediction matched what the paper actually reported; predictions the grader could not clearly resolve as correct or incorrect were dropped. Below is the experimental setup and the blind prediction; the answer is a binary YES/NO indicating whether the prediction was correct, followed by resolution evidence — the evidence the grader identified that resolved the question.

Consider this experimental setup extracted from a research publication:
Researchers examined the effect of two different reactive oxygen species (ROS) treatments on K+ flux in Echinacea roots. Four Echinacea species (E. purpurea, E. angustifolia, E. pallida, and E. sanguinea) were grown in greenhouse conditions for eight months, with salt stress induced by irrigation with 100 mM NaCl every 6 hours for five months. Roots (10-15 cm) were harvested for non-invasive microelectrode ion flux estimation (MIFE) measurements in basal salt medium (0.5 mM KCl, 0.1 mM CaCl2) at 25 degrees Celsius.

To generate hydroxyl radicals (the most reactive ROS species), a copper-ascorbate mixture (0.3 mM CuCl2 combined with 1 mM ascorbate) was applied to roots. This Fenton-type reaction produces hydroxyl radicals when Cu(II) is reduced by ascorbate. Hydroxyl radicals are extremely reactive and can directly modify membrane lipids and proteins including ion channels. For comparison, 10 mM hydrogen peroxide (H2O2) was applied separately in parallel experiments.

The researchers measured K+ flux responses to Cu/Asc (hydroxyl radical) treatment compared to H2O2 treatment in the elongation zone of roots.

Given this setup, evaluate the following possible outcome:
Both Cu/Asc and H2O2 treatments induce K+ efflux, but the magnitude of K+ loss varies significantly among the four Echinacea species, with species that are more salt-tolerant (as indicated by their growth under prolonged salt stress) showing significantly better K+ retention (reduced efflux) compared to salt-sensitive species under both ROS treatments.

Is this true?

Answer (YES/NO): NO